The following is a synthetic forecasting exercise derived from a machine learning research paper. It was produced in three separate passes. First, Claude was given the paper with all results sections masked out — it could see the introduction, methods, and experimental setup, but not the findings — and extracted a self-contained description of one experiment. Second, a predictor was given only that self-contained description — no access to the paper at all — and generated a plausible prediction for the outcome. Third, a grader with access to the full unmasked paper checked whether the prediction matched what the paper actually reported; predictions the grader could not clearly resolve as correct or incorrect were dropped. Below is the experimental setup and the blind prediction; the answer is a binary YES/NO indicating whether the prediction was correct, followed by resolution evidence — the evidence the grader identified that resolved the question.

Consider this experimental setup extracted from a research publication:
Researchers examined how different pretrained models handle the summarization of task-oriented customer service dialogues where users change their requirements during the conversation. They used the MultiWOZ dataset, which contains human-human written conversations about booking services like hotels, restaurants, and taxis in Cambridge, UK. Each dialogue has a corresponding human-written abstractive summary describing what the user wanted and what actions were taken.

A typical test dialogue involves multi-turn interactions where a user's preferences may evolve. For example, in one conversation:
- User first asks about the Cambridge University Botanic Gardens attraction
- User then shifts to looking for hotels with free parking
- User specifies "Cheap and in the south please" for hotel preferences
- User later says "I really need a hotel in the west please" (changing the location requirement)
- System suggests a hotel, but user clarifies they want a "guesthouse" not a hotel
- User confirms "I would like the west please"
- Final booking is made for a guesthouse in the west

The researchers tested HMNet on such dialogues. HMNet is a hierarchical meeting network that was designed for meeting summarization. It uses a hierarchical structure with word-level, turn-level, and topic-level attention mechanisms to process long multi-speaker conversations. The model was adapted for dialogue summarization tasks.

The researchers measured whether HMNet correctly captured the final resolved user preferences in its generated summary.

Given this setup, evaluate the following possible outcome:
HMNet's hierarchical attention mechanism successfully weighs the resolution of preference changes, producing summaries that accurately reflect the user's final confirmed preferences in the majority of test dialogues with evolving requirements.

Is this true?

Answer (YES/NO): NO